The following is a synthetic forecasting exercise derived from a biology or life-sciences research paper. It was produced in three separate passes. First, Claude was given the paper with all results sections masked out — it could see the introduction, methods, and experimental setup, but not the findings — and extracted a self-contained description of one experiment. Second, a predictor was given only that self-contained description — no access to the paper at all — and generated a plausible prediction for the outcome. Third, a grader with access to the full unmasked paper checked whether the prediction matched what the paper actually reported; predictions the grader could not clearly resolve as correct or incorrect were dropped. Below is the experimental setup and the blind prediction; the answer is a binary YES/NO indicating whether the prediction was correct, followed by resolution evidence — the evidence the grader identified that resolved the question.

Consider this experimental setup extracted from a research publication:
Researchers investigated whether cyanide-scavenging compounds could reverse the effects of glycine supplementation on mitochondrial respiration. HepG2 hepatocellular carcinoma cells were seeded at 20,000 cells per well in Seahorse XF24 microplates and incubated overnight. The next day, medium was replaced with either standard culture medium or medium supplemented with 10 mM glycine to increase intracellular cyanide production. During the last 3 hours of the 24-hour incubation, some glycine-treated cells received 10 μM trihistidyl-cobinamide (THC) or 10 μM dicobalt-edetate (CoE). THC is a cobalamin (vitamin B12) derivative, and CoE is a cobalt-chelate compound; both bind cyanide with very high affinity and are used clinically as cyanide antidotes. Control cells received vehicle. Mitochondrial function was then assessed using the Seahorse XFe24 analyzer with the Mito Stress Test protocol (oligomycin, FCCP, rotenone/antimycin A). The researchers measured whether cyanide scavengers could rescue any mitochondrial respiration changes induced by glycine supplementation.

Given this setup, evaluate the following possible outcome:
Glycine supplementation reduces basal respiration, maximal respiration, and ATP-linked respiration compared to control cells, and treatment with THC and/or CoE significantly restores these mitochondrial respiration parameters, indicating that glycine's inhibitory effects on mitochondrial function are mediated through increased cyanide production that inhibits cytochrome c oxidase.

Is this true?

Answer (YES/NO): NO